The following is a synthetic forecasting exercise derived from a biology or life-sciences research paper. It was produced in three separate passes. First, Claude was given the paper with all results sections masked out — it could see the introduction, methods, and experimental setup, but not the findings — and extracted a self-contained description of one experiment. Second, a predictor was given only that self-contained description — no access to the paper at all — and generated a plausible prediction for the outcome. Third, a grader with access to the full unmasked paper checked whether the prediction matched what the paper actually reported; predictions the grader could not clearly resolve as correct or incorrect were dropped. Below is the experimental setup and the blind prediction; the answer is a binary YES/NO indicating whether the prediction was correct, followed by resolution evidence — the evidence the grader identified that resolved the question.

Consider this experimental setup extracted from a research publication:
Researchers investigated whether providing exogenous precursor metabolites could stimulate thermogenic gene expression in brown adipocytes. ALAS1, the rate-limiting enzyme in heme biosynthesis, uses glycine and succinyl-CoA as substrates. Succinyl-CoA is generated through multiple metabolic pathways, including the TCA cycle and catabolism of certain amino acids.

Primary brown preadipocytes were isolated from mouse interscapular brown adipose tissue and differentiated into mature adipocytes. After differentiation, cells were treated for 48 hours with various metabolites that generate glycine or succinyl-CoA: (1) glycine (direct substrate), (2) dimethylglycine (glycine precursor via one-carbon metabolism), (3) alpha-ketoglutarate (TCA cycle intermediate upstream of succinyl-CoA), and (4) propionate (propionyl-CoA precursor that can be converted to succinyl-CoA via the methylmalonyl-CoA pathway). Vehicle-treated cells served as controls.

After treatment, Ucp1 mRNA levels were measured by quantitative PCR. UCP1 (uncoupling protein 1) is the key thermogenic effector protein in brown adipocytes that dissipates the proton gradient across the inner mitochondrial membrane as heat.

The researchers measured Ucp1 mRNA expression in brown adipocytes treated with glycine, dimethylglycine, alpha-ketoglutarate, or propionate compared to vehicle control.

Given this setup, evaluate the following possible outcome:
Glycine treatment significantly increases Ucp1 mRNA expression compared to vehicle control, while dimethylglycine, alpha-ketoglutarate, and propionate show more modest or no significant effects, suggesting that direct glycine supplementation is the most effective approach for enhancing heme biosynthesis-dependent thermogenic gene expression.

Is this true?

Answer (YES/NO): NO